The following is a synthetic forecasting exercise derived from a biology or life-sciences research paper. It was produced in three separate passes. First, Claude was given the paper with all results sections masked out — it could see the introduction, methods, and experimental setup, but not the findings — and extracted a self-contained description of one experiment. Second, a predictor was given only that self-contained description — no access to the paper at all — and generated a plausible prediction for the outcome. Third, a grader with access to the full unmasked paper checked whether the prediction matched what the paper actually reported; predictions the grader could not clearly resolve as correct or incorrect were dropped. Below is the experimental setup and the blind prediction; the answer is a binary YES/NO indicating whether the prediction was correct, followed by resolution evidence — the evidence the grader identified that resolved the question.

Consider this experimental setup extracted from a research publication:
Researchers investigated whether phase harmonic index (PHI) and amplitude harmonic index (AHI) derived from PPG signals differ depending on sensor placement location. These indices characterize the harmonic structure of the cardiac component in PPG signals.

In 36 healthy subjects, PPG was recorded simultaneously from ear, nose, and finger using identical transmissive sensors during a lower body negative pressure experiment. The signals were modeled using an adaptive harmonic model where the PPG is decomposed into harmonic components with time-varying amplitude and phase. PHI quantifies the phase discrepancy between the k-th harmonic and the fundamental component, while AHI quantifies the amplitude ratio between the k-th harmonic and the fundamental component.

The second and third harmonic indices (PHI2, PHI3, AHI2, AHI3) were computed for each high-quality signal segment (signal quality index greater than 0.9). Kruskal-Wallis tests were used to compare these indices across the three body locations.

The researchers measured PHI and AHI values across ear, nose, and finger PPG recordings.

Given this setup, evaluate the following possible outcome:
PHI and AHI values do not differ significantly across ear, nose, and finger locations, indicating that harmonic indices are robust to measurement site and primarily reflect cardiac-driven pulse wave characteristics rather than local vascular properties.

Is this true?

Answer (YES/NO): NO